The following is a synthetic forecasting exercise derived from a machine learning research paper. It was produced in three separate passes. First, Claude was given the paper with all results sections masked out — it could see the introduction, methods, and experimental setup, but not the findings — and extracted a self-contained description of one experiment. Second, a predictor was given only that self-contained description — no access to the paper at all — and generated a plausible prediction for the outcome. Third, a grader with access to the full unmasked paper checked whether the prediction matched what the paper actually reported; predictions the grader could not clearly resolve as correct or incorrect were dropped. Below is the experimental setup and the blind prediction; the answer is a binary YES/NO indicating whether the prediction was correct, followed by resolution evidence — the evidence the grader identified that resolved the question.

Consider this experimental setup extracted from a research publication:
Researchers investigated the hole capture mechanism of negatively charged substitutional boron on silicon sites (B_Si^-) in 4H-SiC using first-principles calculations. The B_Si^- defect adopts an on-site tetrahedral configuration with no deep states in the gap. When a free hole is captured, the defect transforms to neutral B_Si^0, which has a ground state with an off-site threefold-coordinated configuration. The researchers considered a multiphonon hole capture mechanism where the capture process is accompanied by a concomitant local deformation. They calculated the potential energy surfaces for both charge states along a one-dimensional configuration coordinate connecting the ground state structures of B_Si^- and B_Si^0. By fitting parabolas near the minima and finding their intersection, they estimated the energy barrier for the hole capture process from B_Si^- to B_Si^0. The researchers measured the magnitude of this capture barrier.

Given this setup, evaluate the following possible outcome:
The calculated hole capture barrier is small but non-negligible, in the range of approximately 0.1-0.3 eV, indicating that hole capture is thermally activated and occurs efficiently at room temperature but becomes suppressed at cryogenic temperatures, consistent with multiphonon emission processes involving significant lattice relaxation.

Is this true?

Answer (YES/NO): YES